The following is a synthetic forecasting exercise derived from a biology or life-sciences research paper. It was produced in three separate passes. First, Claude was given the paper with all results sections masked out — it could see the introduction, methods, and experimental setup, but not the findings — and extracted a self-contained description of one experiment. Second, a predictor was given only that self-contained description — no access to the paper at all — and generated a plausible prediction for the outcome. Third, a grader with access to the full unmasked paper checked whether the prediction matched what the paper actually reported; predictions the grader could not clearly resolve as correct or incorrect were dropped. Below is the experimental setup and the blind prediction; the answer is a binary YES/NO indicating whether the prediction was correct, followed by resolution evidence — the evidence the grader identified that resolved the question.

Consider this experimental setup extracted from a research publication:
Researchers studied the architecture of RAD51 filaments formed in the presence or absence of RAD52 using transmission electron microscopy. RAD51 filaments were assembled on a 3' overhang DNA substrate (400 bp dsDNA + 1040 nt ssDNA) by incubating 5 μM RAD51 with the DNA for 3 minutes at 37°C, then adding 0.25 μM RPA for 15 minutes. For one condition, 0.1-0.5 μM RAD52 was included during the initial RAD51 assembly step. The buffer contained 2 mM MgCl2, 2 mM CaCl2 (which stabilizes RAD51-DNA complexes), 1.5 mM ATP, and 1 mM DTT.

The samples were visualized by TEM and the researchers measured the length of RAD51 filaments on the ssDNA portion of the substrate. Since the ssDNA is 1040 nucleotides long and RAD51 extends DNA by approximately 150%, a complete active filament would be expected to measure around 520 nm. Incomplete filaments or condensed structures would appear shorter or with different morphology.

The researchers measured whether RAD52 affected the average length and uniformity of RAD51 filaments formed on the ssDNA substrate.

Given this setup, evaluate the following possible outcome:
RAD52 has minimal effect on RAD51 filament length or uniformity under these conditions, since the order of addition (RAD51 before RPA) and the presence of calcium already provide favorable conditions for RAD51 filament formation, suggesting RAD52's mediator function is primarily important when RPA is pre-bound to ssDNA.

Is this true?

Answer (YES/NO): NO